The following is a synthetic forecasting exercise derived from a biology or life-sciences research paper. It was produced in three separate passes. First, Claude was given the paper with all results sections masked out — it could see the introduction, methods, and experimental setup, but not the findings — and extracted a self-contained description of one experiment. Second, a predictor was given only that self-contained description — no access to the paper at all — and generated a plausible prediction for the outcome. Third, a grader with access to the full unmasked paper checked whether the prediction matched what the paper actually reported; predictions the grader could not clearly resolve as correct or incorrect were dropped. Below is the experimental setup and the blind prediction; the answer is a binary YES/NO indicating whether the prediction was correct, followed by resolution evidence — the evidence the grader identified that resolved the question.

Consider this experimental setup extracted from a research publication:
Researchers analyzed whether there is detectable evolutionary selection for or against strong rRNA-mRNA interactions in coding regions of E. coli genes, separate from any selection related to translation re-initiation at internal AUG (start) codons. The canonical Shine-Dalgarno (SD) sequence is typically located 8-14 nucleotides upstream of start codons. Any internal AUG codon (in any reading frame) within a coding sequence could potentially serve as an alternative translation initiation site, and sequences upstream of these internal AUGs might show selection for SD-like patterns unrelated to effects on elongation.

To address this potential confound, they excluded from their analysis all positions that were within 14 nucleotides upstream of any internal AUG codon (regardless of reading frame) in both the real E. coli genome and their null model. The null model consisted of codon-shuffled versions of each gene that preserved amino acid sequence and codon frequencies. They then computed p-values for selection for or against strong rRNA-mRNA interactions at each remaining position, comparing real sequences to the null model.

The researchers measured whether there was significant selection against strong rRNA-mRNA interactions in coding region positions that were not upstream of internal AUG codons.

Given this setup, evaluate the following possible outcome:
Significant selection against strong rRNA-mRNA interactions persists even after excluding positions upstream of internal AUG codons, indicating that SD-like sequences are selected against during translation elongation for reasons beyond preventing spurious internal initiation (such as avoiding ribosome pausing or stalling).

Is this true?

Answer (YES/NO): YES